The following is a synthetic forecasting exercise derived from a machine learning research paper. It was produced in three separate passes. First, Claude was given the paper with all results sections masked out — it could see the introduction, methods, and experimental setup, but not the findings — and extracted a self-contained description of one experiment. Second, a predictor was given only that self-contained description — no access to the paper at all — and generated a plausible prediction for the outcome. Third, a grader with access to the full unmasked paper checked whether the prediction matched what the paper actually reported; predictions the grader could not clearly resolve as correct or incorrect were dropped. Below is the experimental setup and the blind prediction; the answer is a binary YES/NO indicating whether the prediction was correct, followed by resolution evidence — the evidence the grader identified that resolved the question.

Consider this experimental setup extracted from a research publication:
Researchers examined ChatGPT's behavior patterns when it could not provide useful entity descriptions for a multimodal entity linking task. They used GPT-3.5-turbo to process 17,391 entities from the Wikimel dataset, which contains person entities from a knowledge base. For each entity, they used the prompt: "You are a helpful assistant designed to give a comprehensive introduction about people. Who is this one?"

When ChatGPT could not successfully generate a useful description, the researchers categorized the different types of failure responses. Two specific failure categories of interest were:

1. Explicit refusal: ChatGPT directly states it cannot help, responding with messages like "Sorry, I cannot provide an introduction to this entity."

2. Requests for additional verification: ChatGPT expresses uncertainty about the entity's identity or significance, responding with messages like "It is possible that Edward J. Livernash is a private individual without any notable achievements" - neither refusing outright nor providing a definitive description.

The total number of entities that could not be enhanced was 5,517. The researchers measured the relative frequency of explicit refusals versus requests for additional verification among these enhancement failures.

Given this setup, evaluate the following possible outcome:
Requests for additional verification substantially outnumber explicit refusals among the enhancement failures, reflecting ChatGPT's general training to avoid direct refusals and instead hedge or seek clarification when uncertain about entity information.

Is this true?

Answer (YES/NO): YES